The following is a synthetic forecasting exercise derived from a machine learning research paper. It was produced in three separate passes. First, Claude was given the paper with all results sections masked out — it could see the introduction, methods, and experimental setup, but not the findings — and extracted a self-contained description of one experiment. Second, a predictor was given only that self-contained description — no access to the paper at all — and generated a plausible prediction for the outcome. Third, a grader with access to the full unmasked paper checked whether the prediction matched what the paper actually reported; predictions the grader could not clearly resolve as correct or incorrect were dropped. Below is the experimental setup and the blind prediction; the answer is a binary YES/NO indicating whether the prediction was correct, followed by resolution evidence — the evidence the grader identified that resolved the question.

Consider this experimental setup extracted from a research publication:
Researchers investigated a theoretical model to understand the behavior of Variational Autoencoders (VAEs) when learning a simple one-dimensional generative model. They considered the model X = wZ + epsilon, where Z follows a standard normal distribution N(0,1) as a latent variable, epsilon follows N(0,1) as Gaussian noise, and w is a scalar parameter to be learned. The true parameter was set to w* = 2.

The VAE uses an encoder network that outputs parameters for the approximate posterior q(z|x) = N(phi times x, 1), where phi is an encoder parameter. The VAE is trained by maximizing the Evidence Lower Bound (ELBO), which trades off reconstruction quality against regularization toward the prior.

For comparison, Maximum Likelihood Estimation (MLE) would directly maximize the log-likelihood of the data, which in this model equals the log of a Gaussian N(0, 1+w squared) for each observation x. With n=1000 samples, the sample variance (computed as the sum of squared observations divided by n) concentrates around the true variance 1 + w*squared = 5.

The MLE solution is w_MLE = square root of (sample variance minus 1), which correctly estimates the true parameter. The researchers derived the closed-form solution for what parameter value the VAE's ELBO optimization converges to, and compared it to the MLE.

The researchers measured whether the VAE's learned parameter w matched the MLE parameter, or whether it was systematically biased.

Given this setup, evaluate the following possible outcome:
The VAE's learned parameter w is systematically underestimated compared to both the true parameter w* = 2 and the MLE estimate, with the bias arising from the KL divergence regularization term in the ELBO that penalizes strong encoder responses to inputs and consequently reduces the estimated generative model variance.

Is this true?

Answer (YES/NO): YES